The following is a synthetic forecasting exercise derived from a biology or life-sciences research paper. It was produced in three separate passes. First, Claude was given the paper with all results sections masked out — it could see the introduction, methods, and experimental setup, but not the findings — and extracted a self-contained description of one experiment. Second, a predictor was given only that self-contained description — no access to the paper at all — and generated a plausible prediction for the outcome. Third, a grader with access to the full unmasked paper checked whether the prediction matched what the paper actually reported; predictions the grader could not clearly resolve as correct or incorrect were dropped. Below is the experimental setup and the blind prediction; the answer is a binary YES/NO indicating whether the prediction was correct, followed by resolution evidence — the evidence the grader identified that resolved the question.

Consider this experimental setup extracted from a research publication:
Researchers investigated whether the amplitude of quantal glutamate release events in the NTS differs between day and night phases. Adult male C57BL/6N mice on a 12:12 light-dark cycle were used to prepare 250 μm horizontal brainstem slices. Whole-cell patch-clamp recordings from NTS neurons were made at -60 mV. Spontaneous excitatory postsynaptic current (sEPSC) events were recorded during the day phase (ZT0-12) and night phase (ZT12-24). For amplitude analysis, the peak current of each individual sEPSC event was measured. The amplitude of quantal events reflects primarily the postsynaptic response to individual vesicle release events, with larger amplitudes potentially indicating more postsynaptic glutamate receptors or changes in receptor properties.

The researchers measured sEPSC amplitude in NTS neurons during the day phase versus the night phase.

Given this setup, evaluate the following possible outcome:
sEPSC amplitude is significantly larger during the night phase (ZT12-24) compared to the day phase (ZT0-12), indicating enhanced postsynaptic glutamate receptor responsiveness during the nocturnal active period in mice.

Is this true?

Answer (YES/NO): NO